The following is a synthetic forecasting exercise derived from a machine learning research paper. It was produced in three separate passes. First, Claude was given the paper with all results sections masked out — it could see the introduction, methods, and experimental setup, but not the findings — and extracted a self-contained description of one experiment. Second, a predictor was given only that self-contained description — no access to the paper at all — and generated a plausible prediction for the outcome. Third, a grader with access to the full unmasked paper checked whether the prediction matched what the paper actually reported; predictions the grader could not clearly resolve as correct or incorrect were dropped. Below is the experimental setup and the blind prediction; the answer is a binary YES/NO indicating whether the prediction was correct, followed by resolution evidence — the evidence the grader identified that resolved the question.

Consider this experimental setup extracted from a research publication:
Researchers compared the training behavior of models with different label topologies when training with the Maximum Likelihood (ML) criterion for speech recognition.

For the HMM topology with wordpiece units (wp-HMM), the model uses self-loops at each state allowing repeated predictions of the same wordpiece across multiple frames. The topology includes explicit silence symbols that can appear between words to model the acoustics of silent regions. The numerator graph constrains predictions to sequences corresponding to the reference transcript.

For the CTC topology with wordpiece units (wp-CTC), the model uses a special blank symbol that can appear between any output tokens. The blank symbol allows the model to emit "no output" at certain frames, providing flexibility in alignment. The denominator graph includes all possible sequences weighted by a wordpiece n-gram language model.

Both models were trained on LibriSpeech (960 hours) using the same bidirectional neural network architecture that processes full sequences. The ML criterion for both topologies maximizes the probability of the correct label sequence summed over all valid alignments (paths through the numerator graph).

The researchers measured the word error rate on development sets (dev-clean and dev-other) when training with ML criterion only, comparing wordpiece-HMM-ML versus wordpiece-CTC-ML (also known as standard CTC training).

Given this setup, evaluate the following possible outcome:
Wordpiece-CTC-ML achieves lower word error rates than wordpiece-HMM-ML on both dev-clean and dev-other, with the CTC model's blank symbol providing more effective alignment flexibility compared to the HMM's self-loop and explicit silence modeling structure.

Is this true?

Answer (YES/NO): YES